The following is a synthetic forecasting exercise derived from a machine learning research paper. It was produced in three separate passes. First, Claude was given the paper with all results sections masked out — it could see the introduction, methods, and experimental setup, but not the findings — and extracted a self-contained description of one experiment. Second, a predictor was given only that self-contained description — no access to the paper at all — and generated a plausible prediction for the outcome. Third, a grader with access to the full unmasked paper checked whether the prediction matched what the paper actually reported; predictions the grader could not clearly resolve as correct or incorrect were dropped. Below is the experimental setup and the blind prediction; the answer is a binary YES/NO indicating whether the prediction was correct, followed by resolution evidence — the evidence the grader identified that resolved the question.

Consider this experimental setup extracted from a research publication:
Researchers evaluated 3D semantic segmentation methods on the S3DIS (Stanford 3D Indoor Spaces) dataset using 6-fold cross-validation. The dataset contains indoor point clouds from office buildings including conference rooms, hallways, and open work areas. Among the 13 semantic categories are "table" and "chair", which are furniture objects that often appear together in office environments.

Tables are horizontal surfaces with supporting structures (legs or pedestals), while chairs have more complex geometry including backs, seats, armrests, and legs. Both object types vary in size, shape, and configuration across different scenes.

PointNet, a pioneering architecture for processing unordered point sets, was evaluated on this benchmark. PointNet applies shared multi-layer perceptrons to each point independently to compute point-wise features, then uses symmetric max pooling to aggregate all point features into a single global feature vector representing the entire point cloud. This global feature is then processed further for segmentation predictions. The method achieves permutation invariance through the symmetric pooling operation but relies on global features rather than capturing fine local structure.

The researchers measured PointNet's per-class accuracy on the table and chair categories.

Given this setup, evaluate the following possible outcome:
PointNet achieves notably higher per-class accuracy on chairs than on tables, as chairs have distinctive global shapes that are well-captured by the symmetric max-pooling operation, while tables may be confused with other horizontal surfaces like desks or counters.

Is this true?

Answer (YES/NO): YES